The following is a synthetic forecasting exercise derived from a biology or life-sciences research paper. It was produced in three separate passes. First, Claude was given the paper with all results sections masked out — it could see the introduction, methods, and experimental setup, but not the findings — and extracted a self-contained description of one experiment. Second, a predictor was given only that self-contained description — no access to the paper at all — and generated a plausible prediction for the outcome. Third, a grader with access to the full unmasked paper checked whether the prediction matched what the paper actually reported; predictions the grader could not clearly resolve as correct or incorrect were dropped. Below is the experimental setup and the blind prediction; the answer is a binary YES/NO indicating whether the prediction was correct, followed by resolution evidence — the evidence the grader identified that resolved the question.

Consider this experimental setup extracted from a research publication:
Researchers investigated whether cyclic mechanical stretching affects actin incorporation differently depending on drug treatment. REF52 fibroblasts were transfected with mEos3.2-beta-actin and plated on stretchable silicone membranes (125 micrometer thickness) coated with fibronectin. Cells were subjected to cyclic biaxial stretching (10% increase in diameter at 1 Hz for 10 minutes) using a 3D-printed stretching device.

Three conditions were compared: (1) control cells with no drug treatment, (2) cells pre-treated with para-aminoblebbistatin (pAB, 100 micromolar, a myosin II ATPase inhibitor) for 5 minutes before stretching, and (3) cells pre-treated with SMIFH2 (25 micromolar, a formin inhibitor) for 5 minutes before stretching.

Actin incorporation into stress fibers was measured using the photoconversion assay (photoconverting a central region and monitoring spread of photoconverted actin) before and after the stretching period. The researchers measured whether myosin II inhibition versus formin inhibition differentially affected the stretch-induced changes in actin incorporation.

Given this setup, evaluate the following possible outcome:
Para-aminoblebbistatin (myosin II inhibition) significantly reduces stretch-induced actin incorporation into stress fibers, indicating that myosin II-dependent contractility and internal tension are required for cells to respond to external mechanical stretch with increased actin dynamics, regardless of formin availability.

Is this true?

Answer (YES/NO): YES